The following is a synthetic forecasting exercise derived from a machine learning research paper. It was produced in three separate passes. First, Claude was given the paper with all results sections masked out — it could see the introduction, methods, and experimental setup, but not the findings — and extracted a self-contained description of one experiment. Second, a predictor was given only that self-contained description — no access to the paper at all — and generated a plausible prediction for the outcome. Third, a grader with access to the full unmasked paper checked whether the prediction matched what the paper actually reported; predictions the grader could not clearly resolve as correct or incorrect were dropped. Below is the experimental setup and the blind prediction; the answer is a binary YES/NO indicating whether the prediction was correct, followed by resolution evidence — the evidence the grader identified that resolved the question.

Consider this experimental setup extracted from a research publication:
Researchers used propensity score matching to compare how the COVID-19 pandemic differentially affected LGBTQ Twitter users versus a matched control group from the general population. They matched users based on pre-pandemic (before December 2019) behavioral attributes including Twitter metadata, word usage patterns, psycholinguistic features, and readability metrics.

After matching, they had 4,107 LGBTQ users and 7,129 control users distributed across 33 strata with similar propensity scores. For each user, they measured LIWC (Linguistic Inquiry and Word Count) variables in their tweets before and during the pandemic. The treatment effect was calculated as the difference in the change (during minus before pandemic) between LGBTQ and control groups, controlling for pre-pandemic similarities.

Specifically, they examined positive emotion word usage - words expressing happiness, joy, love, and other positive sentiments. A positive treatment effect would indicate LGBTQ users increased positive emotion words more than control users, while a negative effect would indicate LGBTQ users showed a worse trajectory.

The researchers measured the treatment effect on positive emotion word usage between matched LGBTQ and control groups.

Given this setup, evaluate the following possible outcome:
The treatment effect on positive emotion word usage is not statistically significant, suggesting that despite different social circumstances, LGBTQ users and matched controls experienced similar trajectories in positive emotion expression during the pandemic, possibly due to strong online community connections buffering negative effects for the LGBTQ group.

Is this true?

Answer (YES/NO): NO